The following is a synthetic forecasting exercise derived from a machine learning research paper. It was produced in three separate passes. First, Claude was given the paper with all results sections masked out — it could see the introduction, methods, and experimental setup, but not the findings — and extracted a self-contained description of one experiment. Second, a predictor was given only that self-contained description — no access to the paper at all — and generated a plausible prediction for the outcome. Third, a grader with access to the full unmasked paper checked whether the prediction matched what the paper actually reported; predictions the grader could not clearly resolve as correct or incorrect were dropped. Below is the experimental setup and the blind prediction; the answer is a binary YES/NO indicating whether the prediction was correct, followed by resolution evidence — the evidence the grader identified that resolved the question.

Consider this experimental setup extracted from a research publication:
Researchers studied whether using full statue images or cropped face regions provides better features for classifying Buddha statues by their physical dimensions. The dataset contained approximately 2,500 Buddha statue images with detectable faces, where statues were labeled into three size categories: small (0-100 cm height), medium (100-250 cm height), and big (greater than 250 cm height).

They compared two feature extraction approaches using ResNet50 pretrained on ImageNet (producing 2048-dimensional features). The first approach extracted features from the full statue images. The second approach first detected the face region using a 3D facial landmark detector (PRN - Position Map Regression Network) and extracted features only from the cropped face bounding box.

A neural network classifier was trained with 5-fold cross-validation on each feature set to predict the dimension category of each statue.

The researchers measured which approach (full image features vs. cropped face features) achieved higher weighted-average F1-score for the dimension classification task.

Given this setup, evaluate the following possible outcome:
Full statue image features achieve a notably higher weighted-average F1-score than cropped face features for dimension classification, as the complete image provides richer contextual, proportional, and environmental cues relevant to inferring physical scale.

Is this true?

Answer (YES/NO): YES